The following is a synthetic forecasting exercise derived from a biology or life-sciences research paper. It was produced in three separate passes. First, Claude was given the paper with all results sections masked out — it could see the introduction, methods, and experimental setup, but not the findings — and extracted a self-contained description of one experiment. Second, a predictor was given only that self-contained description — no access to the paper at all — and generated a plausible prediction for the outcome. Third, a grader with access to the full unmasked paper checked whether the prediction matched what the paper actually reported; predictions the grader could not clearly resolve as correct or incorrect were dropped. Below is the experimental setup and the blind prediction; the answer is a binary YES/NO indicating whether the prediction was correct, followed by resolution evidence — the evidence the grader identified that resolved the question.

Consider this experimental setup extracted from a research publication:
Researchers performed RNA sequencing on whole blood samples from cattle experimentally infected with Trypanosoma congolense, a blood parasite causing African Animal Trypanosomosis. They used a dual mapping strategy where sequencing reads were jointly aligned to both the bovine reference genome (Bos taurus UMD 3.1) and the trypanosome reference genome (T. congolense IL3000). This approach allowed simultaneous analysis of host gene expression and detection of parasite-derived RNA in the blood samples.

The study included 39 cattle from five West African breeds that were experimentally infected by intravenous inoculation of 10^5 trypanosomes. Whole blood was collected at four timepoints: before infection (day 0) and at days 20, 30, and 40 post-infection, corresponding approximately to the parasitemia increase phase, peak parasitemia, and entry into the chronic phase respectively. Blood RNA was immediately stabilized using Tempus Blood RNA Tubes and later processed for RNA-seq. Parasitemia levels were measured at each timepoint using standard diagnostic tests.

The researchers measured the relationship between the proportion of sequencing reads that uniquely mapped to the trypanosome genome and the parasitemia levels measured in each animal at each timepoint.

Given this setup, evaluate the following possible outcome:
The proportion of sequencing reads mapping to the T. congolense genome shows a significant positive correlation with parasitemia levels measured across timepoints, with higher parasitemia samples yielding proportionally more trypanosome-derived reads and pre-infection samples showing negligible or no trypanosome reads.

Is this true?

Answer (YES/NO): YES